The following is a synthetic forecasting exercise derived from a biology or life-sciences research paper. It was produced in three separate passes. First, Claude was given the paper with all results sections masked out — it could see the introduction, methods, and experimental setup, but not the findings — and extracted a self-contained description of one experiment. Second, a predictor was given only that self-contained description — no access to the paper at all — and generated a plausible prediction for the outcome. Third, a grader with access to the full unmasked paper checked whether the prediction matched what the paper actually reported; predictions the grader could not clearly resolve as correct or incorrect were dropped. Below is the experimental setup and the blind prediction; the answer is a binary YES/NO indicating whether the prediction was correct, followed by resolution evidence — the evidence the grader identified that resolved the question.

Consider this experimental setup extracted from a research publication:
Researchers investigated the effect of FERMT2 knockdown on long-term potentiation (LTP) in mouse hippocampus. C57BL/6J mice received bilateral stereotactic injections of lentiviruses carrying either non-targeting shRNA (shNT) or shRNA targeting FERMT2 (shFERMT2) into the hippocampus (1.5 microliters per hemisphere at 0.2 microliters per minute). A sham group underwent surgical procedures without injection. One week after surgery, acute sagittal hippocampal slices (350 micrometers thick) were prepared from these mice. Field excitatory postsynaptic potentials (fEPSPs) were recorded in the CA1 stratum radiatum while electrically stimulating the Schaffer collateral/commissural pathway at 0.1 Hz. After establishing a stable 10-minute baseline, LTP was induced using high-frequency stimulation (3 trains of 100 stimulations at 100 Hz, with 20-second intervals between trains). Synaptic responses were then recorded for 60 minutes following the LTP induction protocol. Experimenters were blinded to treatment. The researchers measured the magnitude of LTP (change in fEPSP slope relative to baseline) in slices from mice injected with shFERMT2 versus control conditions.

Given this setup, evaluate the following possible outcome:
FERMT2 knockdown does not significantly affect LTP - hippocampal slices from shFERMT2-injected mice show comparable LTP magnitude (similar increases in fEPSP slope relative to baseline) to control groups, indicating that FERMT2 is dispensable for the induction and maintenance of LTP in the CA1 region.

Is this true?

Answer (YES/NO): NO